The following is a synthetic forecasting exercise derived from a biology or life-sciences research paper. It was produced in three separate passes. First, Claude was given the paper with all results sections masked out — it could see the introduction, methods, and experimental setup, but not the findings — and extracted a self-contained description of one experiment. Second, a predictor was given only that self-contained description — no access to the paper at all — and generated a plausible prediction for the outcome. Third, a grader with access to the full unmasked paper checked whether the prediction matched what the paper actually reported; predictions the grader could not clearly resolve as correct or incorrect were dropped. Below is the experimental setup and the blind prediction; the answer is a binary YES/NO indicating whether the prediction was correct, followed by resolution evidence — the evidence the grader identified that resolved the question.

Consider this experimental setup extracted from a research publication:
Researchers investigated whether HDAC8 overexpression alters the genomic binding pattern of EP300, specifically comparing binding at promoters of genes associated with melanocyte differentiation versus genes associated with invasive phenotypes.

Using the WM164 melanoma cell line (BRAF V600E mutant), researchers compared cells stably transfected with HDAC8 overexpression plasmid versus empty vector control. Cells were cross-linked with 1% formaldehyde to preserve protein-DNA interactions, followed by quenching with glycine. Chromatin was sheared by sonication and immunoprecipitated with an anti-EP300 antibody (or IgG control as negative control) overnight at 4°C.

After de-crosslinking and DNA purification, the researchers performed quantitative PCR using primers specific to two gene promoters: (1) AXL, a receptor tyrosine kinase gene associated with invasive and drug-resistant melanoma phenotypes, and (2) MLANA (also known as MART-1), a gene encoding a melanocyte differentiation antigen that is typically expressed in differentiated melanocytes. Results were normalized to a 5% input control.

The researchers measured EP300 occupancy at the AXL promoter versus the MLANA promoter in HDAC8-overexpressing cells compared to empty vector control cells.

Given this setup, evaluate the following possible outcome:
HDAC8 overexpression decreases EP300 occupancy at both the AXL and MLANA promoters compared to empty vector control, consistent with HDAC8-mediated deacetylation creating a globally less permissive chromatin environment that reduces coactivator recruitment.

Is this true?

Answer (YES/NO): NO